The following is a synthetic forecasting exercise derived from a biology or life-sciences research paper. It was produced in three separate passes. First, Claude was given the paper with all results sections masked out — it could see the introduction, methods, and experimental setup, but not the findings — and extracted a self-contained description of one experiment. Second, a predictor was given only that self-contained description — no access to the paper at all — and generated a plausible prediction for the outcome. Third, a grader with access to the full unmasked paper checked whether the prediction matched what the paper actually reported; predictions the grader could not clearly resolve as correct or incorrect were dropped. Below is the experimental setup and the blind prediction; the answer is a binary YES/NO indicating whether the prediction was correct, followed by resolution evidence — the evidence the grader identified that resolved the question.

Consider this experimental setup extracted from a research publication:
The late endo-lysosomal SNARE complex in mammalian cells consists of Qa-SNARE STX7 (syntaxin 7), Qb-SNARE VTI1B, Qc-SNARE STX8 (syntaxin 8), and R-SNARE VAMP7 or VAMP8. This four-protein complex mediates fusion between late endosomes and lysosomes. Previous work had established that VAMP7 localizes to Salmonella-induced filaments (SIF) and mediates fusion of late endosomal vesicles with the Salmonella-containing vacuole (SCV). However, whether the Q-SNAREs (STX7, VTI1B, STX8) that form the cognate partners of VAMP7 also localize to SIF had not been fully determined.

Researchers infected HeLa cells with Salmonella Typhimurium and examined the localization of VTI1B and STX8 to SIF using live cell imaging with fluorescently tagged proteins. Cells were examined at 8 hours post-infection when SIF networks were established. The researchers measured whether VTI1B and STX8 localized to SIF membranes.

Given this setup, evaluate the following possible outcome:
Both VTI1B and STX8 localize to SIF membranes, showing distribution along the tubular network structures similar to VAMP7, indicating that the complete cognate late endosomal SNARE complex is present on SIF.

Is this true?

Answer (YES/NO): NO